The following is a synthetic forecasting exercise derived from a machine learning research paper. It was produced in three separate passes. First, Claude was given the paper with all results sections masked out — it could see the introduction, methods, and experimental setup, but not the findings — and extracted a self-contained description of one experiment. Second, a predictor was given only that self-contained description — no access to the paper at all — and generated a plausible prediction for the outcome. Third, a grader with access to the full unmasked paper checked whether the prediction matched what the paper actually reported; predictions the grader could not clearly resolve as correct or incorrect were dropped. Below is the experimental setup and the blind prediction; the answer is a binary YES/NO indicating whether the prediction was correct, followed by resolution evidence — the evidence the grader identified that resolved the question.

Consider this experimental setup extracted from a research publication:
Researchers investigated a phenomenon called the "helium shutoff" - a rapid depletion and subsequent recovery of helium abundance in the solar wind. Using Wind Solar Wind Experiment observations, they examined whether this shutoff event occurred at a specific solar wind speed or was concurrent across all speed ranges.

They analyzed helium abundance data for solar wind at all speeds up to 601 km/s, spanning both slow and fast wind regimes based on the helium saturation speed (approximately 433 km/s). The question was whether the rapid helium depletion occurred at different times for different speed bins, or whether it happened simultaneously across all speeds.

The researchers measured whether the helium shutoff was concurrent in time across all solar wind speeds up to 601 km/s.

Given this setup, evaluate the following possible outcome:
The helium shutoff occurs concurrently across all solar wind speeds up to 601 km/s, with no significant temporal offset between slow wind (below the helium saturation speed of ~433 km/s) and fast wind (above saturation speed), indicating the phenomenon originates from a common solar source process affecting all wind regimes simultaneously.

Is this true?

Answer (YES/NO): YES